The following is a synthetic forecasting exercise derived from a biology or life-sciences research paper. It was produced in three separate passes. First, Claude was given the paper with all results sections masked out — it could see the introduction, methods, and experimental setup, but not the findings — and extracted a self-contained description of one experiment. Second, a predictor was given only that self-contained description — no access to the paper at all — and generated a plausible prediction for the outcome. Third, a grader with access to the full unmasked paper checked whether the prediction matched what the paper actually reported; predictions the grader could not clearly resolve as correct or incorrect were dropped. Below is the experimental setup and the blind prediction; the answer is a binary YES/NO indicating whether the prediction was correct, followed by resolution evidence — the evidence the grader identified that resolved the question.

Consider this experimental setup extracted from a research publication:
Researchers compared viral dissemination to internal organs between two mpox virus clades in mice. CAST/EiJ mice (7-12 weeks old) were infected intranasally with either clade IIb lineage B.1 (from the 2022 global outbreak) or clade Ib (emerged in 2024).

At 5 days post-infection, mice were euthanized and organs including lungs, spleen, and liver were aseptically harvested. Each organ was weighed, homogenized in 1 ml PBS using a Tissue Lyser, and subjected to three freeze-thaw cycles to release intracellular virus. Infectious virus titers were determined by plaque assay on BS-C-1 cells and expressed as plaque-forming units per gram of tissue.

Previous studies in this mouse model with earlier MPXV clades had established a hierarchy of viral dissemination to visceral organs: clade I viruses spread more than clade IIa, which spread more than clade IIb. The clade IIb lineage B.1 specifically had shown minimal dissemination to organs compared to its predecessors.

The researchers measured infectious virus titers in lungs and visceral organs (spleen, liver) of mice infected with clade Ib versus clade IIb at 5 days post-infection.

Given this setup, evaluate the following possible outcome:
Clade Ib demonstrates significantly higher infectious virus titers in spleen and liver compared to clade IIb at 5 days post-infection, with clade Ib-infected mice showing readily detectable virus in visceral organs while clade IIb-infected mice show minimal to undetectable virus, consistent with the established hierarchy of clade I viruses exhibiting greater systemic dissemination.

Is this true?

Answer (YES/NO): YES